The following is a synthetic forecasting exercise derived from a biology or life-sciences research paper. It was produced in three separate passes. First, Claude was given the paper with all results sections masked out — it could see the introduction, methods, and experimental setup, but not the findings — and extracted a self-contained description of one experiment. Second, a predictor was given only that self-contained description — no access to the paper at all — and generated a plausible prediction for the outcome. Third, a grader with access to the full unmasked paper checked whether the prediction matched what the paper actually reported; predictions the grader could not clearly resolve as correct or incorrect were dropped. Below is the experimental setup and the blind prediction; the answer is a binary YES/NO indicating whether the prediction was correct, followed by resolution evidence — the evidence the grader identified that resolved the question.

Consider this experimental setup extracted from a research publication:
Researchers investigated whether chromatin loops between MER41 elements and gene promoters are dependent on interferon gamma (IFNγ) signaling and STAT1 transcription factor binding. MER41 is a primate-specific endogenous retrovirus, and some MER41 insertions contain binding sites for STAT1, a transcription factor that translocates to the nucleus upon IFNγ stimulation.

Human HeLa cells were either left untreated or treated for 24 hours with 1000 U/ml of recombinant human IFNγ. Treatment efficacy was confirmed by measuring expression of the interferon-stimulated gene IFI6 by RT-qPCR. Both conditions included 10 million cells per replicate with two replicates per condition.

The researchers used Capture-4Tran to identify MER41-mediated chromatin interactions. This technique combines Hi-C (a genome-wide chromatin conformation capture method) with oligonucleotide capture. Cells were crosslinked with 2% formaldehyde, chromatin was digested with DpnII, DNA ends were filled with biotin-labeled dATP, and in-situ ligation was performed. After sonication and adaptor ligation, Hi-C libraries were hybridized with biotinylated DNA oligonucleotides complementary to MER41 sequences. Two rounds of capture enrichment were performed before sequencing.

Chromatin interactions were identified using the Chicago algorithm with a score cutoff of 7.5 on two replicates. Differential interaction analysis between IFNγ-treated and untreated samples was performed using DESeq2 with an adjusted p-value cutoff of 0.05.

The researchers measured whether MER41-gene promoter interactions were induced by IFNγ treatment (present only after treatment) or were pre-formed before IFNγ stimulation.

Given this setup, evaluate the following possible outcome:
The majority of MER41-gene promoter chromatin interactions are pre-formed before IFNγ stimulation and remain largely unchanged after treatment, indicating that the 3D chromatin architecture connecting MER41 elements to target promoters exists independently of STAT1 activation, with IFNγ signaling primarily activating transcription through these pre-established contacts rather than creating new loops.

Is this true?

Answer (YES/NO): YES